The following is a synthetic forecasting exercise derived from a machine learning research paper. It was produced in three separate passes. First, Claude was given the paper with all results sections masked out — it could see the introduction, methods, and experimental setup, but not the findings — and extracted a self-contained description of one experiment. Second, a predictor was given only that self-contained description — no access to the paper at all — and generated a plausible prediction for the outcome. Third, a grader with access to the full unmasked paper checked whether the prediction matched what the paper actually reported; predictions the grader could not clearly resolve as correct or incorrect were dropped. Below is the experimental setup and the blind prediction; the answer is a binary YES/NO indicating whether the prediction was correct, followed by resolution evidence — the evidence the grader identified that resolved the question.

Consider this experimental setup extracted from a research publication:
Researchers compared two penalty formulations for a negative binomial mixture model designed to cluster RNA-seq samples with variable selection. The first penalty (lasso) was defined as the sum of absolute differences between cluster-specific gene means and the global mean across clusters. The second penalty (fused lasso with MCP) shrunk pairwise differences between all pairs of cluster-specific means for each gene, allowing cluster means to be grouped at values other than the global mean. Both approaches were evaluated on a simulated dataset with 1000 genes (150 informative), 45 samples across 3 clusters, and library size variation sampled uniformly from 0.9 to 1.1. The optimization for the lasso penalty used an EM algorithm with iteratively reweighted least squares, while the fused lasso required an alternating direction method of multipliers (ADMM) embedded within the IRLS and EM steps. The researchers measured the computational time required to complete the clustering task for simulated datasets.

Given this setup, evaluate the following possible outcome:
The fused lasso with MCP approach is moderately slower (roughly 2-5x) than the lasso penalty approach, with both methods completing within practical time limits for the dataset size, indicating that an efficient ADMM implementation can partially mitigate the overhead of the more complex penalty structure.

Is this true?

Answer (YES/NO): NO